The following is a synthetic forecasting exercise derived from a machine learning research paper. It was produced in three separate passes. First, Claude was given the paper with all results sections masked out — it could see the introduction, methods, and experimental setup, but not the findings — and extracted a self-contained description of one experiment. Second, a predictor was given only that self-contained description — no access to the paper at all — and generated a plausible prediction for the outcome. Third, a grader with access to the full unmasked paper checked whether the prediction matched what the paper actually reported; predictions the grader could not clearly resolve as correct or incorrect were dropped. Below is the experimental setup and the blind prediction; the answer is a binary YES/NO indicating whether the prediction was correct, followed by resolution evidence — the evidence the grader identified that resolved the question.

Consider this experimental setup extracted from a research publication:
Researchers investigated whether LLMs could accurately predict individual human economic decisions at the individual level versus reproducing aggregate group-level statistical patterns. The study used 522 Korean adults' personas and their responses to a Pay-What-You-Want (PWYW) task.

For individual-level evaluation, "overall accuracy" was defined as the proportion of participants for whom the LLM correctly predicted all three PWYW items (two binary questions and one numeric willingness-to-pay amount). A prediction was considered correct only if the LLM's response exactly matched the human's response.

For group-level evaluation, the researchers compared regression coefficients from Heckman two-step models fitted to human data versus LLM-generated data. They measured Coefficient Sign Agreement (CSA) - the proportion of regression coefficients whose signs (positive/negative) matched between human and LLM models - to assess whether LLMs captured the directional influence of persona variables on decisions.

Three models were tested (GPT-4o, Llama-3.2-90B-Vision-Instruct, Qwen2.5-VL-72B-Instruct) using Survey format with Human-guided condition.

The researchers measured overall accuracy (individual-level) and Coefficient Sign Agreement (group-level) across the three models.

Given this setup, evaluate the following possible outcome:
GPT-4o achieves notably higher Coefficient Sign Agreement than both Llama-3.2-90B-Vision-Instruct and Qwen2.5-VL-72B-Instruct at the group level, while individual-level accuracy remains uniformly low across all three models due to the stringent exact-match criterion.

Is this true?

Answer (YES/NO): NO